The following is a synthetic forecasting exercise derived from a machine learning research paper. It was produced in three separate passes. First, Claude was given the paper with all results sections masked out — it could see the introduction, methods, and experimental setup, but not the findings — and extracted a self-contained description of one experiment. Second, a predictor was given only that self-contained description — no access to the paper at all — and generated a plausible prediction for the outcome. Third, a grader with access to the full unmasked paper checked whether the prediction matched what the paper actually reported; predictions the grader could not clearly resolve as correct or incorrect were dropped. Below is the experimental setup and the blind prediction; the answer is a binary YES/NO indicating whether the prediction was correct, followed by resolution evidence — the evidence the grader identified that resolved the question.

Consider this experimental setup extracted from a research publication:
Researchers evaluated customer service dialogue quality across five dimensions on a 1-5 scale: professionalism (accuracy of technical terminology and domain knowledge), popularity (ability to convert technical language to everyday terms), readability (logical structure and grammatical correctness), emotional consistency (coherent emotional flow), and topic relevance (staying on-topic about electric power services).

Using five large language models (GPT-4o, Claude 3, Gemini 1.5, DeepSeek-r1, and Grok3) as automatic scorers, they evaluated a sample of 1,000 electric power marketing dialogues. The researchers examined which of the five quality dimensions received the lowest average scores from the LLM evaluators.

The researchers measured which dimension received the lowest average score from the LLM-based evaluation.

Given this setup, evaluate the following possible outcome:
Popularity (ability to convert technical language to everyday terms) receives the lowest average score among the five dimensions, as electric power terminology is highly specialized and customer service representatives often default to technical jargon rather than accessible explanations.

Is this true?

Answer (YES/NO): NO